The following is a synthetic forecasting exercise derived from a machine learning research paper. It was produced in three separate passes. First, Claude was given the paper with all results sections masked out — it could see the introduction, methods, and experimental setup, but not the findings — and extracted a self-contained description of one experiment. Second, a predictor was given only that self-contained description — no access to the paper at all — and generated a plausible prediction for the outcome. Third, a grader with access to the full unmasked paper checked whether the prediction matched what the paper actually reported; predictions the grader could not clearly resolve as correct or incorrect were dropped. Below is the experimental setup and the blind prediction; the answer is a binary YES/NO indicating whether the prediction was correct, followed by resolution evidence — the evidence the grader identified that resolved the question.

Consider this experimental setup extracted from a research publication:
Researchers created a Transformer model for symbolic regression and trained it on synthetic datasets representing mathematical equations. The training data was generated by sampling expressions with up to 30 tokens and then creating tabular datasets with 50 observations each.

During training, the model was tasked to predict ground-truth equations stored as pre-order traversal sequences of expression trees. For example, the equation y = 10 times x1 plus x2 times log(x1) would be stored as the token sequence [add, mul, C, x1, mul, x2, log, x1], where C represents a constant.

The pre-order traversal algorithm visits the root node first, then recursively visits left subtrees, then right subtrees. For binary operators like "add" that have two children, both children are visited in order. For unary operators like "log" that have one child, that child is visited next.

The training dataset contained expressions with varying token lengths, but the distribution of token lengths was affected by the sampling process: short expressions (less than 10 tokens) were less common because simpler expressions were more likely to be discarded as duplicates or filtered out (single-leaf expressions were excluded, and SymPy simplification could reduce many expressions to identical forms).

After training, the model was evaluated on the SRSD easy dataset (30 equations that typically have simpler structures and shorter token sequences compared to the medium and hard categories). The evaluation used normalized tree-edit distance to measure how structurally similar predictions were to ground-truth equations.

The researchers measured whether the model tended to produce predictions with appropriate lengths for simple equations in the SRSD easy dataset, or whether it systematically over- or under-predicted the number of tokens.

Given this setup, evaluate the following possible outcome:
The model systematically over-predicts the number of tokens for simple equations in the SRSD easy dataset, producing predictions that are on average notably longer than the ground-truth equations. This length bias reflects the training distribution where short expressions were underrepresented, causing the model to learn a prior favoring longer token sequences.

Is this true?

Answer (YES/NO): YES